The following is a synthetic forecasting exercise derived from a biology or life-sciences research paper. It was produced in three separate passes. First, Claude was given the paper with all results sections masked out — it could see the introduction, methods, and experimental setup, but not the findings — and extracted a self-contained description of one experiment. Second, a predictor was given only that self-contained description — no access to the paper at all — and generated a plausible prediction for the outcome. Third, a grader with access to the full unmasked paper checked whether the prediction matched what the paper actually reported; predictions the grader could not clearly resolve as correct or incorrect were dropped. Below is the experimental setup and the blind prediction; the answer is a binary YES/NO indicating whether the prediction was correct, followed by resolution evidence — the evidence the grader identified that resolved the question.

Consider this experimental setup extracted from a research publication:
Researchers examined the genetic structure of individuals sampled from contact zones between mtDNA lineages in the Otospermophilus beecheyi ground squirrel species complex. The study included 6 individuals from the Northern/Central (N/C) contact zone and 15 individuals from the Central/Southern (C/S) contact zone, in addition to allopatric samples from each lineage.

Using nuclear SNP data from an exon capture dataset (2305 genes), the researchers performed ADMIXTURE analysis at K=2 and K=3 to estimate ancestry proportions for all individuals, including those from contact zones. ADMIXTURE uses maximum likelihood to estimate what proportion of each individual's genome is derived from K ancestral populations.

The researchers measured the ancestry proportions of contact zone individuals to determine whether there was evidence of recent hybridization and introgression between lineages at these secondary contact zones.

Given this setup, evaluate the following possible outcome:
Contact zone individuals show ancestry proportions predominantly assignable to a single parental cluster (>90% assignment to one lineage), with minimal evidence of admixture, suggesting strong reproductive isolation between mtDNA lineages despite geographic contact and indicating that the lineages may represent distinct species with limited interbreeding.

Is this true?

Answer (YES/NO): NO